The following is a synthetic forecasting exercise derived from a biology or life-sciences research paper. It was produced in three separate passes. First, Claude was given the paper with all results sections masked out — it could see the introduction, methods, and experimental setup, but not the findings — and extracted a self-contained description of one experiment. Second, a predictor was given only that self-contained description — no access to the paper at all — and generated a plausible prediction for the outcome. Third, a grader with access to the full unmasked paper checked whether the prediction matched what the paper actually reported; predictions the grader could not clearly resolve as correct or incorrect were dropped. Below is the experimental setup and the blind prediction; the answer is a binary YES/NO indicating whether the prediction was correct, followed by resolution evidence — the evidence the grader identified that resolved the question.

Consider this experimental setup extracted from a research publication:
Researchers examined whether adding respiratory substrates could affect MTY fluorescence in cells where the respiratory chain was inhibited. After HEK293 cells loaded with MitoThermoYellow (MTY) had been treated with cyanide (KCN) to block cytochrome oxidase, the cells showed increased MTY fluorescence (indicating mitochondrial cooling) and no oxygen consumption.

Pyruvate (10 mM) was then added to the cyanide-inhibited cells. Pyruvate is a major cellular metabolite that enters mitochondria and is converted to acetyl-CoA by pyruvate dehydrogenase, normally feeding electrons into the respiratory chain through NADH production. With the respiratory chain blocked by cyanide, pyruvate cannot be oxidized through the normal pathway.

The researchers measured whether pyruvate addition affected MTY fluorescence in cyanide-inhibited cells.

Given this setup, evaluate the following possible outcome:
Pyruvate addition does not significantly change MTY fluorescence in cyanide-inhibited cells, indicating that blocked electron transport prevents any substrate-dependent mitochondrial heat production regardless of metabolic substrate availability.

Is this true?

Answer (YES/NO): NO